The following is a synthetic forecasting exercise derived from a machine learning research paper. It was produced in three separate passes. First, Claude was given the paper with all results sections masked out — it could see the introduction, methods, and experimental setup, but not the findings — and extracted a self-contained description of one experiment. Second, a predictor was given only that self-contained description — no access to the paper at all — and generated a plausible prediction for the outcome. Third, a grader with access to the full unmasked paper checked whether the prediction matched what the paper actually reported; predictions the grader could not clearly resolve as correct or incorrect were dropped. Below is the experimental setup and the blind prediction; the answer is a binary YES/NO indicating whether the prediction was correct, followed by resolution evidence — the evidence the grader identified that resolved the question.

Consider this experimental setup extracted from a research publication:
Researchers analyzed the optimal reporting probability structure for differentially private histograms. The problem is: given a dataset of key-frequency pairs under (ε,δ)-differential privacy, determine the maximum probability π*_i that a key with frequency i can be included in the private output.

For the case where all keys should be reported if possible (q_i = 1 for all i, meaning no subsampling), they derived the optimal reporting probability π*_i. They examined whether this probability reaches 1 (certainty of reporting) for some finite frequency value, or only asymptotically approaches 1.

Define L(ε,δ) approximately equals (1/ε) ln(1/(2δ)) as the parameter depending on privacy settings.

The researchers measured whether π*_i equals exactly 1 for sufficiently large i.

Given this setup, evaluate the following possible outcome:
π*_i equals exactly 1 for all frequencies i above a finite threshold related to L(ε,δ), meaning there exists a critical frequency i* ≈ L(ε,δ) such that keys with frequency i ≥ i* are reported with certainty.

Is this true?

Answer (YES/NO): NO